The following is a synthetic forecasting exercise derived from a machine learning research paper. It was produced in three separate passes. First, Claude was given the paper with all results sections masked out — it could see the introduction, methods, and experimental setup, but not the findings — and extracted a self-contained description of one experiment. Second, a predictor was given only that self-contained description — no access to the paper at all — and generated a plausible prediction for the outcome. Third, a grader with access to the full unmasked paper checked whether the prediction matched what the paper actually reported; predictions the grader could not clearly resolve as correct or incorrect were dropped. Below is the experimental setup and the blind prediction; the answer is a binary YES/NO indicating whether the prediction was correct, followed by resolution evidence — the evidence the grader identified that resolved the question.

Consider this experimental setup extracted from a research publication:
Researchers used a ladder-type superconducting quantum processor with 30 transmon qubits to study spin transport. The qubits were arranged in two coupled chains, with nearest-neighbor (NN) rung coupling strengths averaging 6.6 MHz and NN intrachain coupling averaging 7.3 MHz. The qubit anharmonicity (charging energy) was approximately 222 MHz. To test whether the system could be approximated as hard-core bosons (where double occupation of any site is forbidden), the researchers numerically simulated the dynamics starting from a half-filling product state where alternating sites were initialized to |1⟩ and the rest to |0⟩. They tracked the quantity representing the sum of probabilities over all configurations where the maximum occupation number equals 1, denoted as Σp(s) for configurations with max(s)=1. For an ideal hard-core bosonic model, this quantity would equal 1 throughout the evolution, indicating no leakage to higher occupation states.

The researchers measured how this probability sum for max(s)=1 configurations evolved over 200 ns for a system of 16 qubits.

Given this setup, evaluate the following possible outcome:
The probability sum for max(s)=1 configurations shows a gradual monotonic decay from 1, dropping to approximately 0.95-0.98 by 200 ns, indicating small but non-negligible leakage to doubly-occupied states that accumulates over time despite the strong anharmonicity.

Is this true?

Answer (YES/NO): YES